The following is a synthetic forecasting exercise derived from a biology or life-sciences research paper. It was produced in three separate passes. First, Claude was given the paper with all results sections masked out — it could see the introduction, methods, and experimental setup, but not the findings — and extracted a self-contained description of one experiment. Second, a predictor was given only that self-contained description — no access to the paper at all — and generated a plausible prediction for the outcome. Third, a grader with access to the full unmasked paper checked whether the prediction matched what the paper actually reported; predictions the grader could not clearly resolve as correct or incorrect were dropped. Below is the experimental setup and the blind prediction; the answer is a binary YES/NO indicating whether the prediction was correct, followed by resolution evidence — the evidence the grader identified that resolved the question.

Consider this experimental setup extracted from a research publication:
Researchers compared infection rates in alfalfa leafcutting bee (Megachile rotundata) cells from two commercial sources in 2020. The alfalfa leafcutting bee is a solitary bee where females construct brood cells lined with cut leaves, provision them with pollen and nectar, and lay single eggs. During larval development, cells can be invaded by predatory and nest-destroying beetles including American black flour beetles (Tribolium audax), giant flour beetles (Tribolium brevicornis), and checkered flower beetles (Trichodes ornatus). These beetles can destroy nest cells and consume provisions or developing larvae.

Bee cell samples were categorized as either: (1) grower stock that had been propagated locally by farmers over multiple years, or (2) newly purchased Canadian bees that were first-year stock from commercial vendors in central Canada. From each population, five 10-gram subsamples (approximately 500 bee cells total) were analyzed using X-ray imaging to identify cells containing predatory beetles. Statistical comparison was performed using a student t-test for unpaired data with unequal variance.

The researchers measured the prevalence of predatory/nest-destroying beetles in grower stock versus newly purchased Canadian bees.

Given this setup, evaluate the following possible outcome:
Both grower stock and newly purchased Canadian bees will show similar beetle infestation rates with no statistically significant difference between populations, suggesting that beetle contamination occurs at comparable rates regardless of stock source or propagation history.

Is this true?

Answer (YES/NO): NO